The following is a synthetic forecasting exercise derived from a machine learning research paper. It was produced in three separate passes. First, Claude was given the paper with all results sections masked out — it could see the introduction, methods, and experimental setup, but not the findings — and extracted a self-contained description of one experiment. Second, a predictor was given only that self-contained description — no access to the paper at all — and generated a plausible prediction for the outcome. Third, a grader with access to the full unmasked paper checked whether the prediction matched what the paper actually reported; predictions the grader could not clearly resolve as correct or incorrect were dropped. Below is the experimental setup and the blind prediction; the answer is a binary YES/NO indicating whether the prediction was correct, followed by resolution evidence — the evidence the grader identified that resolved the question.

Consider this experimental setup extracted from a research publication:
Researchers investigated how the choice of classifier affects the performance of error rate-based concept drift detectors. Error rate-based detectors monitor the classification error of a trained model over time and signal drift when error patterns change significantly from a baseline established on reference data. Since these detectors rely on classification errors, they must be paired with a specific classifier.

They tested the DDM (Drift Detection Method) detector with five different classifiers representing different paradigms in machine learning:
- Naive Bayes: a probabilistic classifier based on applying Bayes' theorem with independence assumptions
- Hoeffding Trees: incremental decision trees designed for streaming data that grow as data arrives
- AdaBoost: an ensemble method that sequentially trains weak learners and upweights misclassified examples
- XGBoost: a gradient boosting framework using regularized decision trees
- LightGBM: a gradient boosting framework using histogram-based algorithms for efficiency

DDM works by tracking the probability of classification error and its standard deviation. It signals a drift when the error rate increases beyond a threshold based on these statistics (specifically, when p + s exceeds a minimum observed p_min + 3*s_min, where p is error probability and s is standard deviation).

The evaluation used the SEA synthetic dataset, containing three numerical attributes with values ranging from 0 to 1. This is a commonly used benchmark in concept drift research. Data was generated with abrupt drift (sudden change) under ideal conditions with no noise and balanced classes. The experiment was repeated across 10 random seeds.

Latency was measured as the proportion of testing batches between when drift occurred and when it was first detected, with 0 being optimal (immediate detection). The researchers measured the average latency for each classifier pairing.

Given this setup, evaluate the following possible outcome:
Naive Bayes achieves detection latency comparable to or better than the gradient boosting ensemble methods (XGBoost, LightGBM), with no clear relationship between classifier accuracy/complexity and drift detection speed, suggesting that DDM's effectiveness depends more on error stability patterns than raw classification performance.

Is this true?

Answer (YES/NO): NO